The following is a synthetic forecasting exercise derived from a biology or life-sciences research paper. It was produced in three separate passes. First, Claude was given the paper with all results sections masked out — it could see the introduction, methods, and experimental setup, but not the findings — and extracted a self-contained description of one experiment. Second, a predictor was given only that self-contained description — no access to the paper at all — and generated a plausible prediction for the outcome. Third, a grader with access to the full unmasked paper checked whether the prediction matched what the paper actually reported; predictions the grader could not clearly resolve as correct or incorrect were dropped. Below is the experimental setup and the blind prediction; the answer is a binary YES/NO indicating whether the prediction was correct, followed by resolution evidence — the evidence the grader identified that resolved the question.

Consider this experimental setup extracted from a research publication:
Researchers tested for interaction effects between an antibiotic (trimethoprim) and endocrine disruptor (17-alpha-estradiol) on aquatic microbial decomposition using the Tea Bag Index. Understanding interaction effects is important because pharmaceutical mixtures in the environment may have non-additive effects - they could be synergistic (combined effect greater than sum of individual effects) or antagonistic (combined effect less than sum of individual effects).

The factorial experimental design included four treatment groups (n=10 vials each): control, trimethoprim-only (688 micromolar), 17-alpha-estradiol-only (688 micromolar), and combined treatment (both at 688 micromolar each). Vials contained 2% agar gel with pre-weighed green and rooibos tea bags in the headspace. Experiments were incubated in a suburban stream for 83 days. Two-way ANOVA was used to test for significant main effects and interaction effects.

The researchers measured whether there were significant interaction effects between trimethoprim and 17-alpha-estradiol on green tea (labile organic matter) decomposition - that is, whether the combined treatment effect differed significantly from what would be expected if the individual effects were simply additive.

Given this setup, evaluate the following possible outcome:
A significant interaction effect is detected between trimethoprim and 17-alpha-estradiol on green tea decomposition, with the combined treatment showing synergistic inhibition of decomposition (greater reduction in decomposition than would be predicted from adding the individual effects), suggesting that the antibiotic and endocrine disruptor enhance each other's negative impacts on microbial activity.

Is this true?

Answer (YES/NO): NO